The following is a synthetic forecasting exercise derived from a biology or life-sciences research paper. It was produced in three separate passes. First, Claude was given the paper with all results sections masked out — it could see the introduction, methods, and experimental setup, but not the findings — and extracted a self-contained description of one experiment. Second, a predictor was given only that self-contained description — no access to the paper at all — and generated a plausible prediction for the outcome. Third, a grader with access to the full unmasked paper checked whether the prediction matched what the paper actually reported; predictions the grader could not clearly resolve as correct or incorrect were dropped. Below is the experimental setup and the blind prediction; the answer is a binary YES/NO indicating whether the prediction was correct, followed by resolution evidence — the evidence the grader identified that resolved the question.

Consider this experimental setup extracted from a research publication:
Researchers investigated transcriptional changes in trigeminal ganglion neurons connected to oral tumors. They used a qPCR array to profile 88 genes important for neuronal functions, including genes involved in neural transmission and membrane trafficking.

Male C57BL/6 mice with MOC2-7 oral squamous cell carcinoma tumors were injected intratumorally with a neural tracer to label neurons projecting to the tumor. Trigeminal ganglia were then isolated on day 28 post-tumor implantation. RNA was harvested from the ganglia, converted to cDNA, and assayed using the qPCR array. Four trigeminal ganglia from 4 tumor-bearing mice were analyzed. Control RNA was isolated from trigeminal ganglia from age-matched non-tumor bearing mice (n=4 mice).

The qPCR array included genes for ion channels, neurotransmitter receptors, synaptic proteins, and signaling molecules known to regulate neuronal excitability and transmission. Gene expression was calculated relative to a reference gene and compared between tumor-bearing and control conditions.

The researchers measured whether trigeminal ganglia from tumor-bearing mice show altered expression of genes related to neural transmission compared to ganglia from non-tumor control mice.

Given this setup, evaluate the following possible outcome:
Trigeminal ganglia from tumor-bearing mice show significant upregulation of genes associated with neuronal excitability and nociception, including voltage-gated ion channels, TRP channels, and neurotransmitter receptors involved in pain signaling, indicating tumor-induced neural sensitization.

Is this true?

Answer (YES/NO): NO